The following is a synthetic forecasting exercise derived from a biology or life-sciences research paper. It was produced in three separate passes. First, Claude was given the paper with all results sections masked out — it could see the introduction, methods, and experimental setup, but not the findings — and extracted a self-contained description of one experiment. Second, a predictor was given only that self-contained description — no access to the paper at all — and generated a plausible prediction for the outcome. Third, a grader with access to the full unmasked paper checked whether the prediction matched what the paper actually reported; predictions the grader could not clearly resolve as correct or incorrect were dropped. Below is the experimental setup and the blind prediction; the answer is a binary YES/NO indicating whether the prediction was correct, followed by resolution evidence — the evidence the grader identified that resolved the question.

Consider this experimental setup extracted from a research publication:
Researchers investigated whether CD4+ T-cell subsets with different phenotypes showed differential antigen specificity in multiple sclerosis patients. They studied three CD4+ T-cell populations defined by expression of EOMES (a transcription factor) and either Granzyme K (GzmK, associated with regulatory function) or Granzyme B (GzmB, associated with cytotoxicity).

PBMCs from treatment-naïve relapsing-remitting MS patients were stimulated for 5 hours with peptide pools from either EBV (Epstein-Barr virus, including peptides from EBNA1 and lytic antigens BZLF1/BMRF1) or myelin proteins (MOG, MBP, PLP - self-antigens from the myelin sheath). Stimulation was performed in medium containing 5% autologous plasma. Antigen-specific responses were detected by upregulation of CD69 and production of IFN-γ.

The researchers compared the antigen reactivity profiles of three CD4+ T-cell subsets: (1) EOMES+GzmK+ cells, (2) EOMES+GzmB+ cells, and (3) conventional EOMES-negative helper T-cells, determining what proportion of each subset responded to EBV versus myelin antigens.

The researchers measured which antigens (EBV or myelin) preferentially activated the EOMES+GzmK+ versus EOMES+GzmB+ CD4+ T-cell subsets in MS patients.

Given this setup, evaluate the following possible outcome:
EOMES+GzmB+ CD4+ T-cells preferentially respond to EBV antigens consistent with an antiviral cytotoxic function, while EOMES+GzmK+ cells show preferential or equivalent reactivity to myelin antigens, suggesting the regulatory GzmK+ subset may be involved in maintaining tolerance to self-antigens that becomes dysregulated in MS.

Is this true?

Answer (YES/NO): NO